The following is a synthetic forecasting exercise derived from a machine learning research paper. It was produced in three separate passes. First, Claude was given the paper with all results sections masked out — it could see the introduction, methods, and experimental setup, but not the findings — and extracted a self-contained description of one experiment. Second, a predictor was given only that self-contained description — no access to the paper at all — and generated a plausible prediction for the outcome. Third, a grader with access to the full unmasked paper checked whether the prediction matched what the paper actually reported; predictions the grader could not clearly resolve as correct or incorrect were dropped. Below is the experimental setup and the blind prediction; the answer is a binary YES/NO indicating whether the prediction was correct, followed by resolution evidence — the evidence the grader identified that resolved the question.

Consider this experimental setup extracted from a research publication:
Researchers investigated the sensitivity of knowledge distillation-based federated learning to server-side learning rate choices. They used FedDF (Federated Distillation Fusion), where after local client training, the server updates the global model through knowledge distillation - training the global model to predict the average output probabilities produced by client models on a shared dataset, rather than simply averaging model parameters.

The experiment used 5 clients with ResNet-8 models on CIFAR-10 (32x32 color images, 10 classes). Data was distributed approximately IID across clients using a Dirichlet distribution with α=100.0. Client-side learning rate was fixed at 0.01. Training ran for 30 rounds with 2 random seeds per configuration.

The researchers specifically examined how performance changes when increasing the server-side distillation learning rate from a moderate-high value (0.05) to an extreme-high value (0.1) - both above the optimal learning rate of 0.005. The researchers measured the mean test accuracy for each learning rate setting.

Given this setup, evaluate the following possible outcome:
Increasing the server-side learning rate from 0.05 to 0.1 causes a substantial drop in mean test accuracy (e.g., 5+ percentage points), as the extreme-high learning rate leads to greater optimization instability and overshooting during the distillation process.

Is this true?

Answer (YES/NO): YES